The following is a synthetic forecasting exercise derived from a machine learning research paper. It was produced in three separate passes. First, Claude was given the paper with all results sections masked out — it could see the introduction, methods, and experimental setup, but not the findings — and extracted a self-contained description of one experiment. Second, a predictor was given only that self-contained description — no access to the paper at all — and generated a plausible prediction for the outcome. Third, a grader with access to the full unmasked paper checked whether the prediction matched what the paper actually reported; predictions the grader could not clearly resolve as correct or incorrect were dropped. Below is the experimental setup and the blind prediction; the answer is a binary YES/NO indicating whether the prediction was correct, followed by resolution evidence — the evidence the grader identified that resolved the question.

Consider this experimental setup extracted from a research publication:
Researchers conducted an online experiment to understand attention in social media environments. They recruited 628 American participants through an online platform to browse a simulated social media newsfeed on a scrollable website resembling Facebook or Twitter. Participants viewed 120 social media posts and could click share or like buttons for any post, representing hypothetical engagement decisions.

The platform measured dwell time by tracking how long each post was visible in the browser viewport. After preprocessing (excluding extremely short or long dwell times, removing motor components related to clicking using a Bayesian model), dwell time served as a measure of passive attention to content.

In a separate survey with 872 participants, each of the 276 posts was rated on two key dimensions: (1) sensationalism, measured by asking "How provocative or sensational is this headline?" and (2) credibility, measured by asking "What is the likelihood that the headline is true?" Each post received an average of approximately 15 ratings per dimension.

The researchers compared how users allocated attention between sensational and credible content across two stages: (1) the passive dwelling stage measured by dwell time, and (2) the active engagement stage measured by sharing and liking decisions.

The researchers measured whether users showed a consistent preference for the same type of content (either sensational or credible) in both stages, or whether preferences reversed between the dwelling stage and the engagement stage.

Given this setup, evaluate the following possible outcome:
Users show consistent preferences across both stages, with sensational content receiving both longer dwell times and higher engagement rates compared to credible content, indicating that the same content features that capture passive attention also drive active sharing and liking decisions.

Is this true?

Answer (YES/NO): NO